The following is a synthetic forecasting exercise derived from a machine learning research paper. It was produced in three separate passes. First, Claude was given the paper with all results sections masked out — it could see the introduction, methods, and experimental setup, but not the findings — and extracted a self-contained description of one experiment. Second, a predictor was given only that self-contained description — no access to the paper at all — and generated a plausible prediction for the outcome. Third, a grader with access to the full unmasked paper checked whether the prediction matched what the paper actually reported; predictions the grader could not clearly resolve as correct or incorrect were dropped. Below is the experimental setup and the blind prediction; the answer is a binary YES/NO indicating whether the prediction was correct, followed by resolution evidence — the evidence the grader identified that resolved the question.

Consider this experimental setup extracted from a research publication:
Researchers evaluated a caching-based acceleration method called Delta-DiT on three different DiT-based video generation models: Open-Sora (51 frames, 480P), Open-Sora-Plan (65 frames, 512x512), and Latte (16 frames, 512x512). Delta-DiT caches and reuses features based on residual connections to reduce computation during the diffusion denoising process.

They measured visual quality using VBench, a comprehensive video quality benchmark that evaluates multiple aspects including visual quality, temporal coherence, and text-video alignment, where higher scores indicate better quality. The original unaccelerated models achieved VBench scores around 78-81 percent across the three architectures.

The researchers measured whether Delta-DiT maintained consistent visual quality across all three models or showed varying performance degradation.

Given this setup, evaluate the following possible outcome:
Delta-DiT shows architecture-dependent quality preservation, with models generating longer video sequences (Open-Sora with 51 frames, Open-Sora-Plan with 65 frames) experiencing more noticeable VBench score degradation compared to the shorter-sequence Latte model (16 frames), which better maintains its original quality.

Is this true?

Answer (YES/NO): NO